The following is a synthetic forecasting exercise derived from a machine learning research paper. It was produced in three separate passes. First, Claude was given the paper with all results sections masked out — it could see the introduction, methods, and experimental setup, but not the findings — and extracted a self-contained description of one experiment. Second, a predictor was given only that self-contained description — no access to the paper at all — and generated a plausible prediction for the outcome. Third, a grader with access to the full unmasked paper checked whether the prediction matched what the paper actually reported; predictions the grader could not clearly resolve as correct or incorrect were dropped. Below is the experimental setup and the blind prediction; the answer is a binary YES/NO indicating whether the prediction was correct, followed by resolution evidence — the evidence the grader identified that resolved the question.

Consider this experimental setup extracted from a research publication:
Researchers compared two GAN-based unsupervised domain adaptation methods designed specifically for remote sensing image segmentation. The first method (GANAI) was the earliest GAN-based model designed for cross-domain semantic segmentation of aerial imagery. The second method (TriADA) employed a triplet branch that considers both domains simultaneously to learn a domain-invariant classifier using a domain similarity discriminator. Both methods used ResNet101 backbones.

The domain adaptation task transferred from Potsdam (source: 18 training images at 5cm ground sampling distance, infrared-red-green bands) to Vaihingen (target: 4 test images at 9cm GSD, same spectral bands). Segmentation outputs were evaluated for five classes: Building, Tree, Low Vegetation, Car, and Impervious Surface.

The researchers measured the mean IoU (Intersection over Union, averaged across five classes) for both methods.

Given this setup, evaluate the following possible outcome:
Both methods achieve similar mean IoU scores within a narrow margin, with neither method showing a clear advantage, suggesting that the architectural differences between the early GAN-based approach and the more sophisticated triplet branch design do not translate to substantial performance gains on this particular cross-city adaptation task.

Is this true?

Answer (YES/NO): NO